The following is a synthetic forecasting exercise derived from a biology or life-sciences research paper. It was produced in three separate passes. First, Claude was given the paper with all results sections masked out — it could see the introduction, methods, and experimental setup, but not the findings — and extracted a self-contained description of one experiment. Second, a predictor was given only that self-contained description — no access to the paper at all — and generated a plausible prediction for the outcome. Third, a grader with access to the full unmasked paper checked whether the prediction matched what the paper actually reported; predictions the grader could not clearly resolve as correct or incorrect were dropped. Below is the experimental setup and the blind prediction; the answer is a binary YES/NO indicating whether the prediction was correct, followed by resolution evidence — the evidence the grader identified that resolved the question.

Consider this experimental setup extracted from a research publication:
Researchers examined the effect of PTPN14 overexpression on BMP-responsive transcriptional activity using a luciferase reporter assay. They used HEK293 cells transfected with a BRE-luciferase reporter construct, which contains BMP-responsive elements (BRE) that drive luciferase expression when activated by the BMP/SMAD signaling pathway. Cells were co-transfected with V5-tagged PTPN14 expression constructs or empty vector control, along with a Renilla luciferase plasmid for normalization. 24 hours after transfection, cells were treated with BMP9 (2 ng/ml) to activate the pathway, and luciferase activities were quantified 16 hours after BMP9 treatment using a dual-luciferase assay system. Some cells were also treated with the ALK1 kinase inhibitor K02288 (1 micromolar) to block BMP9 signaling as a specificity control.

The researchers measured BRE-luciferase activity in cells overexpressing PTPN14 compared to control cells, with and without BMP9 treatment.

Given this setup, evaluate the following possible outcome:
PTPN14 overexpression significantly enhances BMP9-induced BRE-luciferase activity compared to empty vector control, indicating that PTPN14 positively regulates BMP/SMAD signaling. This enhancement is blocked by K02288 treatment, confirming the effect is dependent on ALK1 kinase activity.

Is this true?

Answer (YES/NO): NO